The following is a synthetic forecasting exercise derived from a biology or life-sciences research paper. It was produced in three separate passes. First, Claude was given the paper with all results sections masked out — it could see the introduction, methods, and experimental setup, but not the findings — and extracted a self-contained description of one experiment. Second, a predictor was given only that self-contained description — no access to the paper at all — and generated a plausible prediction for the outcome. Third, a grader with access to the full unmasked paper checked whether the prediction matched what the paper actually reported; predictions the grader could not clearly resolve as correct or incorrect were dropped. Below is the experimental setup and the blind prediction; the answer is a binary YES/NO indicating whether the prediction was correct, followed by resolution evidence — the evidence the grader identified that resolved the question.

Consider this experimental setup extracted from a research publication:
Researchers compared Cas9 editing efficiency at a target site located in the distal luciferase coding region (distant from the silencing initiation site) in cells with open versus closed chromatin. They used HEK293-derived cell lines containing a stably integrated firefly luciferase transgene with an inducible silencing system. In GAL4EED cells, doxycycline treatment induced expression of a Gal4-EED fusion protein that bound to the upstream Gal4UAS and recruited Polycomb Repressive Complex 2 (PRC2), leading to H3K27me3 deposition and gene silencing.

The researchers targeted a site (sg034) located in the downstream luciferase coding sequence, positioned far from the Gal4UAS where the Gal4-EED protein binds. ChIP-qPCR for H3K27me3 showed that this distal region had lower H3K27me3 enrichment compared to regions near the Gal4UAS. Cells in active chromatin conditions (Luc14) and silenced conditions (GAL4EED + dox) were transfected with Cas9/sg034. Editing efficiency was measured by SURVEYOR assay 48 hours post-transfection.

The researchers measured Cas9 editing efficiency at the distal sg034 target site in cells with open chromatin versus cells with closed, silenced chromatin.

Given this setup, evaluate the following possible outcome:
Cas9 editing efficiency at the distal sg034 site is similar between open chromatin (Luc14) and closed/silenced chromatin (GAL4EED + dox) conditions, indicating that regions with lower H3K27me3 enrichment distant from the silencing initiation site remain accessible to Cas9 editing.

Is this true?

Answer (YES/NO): NO